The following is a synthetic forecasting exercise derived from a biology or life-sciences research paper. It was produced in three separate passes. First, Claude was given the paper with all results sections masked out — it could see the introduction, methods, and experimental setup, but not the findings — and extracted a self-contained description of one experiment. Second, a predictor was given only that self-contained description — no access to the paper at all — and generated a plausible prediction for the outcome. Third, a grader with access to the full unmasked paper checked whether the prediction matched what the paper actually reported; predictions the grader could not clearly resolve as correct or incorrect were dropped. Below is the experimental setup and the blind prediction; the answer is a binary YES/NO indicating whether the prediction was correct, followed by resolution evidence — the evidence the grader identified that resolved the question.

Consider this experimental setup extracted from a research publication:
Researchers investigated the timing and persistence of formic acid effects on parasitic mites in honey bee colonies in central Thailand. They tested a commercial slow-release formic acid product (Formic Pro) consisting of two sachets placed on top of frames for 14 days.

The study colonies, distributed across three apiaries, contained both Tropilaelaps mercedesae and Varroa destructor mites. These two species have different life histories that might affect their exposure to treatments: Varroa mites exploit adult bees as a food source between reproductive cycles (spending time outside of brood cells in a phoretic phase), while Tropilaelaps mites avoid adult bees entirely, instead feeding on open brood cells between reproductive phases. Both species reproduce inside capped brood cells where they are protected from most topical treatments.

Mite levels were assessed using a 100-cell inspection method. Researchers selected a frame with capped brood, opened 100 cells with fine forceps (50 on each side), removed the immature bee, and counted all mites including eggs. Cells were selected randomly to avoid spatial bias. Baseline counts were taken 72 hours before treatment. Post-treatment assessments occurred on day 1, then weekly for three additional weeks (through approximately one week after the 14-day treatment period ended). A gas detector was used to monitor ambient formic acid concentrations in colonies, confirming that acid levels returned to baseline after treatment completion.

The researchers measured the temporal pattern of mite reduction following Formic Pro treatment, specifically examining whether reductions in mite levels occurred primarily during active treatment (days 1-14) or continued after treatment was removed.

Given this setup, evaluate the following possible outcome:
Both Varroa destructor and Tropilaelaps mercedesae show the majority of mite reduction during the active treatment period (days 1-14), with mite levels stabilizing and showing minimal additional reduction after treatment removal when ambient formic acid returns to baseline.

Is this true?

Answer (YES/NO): YES